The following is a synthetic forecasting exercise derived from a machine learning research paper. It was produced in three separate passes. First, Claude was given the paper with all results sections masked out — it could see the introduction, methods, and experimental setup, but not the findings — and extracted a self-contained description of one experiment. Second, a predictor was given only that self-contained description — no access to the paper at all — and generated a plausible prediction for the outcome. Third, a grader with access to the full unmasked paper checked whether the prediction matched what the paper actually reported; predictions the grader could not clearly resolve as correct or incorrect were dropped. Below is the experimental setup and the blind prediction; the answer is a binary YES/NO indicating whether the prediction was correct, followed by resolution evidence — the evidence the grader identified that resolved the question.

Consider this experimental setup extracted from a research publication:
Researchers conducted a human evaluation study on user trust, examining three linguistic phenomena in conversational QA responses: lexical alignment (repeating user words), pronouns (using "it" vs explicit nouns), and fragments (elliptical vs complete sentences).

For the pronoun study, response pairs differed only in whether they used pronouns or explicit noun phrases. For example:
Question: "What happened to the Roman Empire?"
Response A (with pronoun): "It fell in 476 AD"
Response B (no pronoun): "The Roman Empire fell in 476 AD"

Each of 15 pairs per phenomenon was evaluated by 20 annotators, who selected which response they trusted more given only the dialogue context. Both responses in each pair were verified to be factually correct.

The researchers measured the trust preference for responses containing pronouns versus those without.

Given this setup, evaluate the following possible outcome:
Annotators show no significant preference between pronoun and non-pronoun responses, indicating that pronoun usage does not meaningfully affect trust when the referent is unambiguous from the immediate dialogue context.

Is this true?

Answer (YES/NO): NO